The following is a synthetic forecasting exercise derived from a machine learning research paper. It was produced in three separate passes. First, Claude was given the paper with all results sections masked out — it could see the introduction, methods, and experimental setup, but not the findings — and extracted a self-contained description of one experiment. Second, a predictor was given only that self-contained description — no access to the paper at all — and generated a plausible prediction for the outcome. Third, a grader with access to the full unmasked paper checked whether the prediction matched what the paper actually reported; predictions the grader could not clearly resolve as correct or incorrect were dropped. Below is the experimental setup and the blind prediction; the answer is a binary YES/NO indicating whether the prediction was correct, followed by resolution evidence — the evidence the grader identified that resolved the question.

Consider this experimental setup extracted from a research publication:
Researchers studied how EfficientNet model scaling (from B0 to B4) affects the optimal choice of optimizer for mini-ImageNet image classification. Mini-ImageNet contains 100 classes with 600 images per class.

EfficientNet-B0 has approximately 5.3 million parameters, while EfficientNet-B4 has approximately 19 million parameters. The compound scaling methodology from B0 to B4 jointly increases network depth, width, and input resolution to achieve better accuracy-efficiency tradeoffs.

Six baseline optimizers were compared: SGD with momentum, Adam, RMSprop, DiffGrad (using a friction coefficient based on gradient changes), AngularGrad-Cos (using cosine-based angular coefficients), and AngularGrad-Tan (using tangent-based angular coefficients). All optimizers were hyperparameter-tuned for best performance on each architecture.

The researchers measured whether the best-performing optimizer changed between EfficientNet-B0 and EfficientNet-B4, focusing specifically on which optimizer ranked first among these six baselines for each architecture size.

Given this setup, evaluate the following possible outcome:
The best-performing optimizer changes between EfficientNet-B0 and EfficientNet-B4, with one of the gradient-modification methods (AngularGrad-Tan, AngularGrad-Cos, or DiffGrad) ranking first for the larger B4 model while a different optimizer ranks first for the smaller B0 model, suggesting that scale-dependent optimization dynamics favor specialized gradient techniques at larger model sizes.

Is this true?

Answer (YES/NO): NO